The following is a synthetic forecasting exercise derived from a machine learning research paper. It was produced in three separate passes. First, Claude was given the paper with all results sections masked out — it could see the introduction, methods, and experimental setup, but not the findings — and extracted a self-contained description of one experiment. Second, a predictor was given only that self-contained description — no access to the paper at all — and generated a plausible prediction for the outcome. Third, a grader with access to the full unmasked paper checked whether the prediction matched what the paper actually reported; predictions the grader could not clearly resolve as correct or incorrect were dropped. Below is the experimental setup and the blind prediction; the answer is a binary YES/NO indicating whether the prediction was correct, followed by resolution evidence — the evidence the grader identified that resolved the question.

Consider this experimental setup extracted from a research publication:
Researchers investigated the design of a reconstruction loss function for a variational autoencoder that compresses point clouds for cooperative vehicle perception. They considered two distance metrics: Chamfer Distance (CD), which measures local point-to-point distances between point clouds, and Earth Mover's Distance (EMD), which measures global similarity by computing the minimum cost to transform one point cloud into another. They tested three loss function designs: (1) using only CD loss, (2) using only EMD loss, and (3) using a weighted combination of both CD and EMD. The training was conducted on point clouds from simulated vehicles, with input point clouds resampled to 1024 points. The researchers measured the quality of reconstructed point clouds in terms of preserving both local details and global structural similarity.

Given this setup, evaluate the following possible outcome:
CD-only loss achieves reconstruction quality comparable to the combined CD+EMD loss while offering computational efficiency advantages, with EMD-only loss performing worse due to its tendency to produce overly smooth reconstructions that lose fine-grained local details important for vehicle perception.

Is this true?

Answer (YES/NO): NO